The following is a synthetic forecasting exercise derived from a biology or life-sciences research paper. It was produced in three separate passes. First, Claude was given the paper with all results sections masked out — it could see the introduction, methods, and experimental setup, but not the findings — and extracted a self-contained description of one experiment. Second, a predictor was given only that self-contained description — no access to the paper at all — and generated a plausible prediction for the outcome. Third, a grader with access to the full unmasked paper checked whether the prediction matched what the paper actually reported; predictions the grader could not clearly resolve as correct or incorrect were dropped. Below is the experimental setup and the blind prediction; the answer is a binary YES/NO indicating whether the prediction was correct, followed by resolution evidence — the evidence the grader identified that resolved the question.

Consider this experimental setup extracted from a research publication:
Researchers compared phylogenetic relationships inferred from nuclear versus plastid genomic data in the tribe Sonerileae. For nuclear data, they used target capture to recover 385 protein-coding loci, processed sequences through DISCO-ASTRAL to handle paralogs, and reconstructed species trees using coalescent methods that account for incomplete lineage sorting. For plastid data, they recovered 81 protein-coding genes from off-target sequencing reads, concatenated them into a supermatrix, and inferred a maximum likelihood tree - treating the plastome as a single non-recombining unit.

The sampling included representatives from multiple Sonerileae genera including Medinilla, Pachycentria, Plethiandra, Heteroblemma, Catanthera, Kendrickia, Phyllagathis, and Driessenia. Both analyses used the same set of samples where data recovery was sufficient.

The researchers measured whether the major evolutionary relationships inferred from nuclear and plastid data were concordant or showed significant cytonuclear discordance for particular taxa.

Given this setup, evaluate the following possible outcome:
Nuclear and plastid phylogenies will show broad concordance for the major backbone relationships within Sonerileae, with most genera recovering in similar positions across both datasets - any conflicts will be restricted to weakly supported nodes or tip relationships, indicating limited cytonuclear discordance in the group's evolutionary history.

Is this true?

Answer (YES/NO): NO